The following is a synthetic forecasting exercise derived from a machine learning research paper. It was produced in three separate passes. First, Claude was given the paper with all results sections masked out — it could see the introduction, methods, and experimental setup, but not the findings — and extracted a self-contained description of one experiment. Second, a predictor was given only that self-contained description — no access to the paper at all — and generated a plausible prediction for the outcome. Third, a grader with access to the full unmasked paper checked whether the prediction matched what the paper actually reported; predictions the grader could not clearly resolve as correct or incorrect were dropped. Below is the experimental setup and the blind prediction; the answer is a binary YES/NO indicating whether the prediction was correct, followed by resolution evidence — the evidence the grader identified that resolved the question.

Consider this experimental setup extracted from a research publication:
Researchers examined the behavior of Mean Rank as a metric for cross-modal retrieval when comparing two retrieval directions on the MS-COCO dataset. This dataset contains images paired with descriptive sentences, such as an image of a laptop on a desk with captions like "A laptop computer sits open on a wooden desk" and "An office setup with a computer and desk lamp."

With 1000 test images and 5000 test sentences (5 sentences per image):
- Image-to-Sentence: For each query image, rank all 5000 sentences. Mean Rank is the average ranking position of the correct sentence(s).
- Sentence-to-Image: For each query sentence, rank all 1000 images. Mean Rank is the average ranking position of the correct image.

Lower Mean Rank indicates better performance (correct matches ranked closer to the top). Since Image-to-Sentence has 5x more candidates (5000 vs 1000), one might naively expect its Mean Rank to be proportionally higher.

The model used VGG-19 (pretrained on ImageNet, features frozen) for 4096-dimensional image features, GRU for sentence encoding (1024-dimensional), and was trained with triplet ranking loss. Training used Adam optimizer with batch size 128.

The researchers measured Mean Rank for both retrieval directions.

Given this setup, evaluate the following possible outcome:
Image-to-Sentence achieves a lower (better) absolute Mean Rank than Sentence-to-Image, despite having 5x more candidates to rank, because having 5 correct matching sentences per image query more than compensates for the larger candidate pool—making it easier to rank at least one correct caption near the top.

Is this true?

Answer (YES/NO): YES